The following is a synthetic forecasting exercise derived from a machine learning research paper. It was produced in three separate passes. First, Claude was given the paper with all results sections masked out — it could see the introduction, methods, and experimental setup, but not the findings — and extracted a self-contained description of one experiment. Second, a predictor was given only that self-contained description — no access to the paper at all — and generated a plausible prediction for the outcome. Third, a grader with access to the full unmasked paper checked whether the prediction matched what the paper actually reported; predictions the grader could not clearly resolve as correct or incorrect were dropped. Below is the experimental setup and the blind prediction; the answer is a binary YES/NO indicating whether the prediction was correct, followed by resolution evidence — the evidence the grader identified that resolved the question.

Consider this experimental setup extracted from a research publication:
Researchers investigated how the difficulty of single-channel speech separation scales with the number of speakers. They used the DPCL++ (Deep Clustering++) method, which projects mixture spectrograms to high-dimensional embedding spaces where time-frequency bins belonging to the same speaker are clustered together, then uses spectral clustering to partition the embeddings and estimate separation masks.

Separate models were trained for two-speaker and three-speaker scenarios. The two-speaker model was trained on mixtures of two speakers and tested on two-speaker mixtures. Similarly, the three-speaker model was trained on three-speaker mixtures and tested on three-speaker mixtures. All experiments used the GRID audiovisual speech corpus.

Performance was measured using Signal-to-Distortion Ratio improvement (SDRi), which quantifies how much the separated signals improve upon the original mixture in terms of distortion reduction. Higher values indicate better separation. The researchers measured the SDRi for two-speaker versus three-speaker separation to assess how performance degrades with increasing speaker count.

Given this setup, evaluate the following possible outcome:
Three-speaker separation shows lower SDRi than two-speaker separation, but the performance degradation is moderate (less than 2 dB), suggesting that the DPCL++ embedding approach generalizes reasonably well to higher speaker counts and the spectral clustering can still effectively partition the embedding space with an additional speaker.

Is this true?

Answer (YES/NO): NO